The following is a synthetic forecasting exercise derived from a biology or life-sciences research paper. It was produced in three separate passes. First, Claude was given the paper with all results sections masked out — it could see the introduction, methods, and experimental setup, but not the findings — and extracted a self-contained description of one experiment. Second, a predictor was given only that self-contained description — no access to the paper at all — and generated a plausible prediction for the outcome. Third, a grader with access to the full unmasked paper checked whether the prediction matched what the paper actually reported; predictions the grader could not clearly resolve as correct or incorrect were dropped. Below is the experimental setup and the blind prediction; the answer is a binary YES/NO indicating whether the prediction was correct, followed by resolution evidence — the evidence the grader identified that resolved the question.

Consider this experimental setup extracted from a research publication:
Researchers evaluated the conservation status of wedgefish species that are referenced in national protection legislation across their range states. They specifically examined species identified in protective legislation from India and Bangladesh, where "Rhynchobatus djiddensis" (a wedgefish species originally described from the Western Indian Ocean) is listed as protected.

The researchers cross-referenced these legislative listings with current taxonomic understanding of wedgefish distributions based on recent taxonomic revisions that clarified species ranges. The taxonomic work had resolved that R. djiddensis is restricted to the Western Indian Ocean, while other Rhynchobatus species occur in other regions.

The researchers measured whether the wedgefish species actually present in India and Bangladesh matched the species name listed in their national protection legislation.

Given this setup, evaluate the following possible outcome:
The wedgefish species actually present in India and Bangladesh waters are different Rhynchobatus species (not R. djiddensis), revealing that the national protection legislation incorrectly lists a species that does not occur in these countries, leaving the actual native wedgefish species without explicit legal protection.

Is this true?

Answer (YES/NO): YES